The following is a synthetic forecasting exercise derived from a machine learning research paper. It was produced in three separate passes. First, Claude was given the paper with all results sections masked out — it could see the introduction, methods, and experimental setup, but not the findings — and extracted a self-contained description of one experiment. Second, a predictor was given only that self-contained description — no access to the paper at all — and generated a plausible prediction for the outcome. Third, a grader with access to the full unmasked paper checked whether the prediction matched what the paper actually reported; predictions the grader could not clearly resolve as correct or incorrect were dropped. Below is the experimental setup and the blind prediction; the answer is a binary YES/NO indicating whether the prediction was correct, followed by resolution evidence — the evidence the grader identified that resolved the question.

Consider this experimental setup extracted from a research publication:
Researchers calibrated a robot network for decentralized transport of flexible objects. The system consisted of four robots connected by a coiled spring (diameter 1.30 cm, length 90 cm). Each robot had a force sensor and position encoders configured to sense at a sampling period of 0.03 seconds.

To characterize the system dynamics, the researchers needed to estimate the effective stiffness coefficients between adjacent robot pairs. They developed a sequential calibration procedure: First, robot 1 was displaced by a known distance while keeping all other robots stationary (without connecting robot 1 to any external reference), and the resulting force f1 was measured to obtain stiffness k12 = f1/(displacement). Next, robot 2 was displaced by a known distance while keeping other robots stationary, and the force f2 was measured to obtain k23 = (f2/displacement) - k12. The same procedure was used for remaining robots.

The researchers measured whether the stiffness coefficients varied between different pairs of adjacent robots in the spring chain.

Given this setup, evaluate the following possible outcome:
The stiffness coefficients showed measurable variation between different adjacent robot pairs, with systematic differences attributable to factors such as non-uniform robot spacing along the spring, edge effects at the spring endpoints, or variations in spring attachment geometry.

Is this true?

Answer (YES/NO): NO